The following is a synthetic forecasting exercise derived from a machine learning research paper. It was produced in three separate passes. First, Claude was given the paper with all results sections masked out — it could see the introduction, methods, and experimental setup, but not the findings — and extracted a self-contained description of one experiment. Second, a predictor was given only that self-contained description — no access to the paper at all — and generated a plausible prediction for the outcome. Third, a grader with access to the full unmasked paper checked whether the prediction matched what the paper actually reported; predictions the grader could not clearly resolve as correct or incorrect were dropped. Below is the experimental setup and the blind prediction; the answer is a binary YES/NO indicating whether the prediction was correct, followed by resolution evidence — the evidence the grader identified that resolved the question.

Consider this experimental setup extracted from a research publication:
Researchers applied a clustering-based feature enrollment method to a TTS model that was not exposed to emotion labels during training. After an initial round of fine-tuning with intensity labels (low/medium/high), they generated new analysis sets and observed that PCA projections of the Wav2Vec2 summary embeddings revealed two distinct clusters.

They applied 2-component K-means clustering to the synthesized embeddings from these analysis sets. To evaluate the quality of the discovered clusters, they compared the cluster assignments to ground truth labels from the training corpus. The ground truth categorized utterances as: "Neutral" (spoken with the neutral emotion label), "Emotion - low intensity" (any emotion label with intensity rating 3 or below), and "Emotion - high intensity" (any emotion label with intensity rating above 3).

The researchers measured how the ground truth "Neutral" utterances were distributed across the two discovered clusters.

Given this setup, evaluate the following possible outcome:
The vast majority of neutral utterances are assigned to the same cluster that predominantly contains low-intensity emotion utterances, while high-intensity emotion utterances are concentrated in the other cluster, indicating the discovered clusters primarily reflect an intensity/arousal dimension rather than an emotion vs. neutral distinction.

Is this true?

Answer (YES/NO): NO